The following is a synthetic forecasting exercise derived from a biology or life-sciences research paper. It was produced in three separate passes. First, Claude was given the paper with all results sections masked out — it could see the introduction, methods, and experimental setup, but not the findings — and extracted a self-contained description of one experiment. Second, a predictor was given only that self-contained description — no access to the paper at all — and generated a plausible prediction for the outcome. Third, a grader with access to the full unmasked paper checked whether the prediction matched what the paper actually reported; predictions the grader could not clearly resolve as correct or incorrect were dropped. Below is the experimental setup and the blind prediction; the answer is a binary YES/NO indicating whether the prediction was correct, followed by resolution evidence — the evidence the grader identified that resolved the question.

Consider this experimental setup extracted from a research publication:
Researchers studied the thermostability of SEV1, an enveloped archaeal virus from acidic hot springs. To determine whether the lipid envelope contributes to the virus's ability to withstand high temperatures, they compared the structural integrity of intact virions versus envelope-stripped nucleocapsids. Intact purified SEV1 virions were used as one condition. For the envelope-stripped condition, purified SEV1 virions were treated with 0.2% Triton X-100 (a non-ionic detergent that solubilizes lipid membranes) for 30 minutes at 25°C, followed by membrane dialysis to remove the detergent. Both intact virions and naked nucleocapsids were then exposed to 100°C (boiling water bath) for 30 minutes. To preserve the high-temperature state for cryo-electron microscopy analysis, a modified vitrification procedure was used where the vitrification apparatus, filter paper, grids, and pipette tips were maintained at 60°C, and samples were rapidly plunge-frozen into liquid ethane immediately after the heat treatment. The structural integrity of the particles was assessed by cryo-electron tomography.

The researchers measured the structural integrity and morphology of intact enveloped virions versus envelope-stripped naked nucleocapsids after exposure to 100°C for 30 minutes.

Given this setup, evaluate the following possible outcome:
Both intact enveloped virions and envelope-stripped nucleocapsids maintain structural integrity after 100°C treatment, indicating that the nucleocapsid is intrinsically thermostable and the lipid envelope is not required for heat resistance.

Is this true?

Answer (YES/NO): NO